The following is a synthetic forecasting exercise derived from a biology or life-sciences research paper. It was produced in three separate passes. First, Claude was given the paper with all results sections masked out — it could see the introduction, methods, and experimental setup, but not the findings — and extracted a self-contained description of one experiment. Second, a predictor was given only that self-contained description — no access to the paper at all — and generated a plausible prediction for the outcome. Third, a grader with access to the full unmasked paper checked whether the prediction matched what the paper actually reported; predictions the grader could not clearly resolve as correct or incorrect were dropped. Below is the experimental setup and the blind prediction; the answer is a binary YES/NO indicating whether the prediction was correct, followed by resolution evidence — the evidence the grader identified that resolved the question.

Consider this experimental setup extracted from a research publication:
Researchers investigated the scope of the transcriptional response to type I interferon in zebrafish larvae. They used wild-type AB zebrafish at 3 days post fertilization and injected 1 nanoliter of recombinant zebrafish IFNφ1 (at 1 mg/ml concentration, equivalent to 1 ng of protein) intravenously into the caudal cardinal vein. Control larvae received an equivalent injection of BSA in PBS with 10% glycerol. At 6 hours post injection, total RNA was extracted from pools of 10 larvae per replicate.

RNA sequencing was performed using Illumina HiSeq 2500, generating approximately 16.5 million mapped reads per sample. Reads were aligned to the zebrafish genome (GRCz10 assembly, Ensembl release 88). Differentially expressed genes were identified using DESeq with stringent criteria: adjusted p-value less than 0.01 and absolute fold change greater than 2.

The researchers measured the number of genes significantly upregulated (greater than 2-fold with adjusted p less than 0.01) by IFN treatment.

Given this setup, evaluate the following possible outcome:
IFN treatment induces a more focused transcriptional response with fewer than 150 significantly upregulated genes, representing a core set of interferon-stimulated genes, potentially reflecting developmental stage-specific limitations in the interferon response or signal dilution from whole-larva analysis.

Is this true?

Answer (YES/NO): NO